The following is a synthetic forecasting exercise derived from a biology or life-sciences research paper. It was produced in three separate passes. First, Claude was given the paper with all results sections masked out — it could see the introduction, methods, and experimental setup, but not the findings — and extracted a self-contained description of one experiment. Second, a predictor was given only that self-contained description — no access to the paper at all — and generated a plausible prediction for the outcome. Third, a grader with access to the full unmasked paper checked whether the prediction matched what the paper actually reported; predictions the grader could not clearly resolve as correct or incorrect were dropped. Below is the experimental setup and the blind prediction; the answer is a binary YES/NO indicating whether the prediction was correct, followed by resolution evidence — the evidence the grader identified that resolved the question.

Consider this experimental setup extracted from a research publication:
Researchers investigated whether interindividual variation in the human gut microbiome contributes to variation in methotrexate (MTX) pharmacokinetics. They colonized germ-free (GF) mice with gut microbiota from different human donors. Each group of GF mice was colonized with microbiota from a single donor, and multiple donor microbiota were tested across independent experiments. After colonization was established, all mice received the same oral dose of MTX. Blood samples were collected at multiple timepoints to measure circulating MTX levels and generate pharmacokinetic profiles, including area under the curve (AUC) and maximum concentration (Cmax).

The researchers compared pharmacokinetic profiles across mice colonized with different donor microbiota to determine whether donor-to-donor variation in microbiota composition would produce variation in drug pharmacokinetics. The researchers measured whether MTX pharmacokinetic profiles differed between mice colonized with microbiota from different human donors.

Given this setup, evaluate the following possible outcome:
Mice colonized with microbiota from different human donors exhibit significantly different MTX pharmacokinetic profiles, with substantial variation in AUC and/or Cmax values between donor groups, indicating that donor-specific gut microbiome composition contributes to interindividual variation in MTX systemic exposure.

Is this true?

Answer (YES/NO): YES